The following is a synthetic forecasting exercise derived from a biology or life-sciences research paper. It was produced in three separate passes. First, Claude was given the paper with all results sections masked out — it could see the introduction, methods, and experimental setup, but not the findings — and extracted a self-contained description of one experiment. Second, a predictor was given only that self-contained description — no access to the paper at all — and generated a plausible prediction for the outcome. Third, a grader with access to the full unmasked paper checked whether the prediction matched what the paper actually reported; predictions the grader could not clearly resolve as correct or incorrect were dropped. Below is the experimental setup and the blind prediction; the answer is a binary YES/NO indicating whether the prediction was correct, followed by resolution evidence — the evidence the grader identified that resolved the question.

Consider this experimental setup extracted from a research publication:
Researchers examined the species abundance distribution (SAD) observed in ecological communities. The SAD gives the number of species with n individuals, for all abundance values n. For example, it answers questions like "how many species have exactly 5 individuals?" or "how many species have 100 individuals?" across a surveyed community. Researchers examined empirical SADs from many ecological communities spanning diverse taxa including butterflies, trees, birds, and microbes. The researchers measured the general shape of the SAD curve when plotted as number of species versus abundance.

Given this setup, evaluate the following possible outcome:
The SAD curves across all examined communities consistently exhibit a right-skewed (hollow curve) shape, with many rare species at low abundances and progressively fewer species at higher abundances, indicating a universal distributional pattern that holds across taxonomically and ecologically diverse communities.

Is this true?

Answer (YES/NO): NO